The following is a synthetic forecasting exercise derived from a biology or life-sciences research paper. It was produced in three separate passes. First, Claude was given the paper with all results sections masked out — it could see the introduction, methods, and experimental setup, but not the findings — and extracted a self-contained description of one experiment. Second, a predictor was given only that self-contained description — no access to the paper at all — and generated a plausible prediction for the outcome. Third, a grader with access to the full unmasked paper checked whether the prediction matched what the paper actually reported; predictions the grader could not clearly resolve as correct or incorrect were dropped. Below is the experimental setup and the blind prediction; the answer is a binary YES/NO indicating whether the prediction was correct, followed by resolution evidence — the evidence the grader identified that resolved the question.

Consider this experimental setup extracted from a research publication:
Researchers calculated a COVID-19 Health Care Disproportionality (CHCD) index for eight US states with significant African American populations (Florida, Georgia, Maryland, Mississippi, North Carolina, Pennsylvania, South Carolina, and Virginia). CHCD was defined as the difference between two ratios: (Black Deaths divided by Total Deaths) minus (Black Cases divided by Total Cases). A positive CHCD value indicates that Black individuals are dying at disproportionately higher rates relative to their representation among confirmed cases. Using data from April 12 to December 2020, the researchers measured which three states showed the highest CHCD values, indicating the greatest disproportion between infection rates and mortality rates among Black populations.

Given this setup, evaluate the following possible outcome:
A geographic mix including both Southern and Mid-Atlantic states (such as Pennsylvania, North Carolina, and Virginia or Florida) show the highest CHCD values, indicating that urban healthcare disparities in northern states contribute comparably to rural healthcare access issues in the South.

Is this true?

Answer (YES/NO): NO